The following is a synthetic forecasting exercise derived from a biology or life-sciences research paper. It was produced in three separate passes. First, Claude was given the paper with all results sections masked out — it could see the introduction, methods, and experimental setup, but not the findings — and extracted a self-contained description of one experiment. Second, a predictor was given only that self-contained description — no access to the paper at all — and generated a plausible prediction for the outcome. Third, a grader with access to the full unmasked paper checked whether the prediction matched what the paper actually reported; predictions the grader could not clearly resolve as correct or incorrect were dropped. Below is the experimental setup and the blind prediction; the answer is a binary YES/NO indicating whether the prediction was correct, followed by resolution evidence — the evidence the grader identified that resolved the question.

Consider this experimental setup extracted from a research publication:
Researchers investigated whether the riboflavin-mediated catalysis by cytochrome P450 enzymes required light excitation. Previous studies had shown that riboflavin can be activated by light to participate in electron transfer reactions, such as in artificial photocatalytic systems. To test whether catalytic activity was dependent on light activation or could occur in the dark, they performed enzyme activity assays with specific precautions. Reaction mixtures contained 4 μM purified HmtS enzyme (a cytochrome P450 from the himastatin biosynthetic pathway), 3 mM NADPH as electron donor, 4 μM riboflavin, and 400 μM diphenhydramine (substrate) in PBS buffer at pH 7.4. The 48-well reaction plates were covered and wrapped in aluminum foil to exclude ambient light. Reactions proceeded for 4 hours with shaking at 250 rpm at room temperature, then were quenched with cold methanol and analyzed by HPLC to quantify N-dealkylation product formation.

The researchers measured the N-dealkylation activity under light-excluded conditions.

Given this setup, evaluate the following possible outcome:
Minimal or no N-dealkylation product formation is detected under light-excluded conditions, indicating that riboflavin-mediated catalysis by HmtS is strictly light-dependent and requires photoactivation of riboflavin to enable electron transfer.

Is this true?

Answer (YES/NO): NO